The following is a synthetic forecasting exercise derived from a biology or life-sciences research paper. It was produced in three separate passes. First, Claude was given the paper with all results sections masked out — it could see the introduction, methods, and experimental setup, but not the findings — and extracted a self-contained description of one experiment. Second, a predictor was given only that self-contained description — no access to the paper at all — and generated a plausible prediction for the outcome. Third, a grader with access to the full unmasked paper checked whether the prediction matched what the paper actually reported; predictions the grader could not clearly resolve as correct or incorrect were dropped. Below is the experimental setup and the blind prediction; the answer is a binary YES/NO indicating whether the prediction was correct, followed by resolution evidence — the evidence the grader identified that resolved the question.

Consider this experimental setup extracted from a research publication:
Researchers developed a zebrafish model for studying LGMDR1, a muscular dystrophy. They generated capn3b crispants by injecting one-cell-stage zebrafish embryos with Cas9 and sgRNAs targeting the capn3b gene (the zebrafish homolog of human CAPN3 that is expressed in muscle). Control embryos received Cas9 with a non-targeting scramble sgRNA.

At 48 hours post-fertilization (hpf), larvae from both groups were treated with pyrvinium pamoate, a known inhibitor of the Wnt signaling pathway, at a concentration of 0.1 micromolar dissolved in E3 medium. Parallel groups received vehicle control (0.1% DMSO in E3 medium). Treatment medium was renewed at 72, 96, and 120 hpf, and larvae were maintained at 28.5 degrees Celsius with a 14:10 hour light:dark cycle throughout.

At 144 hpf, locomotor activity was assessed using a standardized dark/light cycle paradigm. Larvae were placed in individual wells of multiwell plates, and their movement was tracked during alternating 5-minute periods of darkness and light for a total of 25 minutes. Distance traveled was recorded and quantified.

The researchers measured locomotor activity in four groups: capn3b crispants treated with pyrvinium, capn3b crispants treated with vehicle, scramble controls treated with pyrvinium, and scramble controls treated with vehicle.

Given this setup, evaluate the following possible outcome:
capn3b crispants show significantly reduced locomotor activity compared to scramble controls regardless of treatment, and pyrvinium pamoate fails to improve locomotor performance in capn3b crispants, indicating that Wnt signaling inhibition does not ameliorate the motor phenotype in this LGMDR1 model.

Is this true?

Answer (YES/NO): NO